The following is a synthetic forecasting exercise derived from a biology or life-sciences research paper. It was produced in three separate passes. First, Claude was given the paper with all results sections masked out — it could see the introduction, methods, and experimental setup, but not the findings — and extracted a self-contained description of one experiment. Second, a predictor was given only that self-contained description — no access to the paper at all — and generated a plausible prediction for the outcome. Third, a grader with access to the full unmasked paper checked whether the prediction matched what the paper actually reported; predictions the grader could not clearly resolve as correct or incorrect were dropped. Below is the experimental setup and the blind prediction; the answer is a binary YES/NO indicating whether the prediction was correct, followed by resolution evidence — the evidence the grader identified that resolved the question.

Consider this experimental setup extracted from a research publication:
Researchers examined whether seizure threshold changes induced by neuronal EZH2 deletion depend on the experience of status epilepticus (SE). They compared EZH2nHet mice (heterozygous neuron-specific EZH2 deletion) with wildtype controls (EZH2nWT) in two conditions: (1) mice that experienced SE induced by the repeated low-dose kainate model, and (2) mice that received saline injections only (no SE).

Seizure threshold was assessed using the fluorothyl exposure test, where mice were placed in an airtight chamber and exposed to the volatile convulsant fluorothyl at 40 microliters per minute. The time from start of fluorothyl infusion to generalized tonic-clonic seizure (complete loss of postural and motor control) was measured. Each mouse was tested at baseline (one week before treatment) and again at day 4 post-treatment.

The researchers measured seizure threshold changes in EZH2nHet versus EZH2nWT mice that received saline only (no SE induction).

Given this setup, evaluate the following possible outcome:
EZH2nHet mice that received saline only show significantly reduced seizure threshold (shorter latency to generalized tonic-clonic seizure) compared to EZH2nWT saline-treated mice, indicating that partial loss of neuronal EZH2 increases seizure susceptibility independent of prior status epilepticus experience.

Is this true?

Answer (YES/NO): NO